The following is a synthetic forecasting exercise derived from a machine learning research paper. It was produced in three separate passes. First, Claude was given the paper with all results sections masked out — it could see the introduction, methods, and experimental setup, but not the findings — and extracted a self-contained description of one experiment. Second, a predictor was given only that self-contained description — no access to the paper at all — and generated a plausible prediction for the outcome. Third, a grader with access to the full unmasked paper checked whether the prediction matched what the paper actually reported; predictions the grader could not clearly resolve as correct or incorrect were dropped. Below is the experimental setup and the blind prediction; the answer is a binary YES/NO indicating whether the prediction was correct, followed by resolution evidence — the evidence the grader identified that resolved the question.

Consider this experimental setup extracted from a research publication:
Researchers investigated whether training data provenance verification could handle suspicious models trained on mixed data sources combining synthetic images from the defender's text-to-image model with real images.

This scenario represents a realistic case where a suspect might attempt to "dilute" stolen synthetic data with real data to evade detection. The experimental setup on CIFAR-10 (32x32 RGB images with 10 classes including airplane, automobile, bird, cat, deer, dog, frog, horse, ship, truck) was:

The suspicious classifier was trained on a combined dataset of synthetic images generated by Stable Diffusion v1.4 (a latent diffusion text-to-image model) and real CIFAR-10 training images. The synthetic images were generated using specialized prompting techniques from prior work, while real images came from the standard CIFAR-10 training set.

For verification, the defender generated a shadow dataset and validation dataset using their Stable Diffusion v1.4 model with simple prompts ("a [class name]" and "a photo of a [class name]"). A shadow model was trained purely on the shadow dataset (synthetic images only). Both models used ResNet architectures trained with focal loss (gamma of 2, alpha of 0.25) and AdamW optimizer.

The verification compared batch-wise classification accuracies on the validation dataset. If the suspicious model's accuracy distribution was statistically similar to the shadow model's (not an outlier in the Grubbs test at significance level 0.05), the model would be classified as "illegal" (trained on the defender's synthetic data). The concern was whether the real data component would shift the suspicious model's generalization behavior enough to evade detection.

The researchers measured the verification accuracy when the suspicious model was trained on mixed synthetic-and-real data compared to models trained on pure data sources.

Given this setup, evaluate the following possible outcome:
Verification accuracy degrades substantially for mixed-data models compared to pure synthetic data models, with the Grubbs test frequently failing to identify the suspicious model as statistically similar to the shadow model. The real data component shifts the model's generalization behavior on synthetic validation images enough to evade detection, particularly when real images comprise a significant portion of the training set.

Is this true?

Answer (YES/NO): NO